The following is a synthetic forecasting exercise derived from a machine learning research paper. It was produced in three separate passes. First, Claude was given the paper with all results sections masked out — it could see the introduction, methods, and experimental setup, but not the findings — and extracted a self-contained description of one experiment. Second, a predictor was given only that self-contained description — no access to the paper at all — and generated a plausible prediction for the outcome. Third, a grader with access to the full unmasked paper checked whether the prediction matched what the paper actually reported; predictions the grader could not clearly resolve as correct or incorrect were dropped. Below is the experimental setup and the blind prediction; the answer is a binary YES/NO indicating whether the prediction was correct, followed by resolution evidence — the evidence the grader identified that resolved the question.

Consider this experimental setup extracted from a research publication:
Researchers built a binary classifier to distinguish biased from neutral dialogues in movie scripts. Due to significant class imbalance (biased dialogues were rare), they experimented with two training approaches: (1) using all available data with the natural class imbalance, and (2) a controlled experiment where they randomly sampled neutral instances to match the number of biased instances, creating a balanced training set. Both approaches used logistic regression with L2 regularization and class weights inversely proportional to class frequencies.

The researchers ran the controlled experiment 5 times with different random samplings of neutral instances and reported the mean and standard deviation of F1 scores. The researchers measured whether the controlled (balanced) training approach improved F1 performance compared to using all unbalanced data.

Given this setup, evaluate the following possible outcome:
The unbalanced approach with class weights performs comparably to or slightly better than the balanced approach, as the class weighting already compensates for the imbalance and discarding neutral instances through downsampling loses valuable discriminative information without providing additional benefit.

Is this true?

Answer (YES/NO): YES